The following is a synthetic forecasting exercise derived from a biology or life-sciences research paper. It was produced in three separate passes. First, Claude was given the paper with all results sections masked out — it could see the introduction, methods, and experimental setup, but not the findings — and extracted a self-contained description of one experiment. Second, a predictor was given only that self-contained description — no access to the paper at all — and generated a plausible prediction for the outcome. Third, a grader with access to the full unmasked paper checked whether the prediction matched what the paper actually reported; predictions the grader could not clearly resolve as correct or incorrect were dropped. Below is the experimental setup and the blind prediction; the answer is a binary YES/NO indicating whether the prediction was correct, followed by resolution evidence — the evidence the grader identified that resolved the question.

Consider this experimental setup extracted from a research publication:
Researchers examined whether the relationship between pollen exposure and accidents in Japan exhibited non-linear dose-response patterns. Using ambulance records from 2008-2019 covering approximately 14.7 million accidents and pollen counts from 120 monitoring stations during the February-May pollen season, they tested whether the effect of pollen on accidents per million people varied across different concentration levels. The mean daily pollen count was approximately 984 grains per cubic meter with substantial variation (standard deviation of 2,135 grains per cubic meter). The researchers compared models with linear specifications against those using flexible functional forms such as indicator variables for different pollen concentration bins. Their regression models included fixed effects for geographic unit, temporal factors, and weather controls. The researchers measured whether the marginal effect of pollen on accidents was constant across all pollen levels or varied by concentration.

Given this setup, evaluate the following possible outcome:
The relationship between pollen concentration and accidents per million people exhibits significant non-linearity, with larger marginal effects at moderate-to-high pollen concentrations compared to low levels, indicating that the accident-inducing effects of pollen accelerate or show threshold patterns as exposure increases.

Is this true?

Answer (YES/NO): NO